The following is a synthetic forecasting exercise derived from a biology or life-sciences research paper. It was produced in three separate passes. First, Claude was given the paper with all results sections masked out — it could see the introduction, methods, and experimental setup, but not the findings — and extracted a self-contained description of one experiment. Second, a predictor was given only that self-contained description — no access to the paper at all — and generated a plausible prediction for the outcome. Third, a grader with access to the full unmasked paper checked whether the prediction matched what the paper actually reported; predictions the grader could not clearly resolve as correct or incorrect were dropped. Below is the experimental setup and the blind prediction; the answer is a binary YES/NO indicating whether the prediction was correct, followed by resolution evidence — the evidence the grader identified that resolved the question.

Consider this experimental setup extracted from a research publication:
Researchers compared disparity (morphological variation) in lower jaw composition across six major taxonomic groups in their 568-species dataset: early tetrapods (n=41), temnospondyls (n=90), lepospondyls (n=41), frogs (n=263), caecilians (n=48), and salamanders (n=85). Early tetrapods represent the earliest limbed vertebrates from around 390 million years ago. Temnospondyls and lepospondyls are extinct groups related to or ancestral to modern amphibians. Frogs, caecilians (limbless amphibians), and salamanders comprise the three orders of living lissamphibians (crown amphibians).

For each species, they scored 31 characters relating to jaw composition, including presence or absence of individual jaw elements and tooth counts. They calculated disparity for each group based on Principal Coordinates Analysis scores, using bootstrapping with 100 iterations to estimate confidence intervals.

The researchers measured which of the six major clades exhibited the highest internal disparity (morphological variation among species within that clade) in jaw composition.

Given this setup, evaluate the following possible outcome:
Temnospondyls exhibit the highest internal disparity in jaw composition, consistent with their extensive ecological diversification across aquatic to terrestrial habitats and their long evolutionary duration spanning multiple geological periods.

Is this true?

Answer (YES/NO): NO